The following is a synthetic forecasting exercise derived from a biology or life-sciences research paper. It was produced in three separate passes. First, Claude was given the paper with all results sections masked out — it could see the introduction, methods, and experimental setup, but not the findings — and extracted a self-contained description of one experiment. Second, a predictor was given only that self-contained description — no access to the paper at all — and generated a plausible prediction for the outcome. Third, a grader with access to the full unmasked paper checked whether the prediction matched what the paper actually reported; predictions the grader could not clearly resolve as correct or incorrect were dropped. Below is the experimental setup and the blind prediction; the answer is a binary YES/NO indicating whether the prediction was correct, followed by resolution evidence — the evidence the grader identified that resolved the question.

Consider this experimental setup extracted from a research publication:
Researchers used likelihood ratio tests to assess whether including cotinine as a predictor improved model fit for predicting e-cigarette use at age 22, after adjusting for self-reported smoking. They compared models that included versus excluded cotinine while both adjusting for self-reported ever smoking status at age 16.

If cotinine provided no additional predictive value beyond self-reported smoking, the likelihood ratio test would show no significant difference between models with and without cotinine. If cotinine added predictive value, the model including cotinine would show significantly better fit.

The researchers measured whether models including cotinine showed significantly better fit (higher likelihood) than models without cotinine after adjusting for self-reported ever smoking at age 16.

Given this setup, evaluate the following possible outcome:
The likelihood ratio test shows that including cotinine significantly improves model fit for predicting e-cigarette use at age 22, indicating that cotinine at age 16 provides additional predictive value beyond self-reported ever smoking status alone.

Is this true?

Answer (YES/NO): YES